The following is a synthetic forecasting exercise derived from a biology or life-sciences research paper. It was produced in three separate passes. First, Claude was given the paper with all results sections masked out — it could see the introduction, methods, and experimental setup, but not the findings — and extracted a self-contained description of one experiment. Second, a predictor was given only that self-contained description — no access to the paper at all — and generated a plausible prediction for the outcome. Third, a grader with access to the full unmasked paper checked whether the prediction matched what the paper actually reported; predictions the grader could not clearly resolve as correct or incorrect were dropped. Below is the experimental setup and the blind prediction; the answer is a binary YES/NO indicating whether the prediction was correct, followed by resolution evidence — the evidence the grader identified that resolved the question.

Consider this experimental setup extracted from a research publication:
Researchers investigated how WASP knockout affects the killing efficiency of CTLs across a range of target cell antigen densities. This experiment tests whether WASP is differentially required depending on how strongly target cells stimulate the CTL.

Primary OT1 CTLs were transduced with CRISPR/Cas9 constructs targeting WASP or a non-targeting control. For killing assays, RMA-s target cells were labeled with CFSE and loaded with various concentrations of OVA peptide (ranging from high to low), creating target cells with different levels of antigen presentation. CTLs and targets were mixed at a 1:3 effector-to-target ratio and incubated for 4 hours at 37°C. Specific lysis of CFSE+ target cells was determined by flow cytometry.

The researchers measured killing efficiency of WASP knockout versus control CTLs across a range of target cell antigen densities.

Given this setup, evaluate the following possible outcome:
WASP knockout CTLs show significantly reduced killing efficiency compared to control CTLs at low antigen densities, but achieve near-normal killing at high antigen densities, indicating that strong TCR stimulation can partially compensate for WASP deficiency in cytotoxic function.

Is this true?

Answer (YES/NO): YES